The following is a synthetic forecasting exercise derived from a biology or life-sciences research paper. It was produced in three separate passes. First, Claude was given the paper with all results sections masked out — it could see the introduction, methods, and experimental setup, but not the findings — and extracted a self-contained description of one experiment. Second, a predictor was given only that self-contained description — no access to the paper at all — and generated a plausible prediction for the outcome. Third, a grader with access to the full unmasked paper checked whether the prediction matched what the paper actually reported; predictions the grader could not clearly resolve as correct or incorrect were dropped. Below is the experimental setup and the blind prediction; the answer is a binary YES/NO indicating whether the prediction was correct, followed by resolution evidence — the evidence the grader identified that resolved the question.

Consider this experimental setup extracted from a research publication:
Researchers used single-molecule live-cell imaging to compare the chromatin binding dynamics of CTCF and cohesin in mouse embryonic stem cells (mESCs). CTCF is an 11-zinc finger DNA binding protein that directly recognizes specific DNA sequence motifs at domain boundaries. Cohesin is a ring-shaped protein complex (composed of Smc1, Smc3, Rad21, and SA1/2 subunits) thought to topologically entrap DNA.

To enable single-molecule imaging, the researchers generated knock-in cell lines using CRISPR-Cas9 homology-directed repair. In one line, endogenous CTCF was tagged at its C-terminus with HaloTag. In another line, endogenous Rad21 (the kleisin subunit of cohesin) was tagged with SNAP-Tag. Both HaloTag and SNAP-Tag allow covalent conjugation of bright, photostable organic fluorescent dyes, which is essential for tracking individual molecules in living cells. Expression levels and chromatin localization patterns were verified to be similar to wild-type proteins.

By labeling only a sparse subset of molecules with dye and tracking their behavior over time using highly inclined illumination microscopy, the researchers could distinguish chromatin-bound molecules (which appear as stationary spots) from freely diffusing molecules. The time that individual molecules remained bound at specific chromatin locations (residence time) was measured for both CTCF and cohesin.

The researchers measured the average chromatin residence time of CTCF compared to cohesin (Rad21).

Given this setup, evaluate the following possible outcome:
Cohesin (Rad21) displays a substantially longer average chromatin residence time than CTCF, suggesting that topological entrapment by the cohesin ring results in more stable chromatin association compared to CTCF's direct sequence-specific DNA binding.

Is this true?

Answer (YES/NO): YES